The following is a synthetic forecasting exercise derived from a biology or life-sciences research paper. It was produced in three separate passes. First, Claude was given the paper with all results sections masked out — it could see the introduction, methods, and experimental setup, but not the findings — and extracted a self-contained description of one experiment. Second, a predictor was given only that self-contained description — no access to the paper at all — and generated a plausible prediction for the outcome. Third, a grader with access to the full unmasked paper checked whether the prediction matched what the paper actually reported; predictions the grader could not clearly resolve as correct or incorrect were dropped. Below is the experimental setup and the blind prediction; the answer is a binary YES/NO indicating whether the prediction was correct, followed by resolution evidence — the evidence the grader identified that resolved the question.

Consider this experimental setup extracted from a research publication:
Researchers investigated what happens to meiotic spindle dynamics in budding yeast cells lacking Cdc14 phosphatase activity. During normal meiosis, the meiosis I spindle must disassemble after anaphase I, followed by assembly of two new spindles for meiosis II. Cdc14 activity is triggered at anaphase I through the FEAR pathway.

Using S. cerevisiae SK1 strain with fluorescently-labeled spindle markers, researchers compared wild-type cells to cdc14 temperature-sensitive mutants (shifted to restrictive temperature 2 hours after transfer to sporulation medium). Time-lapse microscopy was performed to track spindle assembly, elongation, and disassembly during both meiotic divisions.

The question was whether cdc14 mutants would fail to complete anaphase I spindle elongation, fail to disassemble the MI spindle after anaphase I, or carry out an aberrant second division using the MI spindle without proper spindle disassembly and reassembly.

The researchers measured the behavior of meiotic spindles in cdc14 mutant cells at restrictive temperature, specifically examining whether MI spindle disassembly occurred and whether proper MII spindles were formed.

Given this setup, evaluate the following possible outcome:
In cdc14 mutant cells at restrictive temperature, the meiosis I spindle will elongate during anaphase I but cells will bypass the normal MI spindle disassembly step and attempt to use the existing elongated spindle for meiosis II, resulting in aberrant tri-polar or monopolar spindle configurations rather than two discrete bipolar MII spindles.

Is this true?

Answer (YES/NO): NO